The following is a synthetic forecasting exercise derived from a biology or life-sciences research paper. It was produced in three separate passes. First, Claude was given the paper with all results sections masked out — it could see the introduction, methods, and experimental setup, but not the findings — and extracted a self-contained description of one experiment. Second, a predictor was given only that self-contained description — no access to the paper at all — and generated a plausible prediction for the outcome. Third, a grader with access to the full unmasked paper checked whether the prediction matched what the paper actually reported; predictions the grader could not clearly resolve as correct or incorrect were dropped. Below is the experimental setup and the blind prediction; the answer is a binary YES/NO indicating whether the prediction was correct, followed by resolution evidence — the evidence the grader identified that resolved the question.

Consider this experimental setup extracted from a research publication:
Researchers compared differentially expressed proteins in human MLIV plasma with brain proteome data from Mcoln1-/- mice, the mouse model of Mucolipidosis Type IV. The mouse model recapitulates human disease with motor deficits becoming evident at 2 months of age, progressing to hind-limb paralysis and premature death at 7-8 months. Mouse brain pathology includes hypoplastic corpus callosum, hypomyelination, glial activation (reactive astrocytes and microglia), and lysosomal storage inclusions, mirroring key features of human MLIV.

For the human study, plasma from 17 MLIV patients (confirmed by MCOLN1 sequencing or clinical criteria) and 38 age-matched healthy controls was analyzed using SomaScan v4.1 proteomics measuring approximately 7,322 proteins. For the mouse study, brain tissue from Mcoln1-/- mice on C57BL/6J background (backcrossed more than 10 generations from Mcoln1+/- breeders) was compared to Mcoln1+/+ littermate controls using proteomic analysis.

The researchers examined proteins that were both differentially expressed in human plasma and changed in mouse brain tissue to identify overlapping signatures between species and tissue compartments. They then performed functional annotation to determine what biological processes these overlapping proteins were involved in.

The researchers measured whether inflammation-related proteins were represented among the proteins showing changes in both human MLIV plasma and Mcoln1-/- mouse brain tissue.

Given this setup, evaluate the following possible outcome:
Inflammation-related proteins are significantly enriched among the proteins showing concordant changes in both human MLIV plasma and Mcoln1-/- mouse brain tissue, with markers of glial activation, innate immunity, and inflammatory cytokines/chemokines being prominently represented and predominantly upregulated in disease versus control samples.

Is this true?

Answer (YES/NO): NO